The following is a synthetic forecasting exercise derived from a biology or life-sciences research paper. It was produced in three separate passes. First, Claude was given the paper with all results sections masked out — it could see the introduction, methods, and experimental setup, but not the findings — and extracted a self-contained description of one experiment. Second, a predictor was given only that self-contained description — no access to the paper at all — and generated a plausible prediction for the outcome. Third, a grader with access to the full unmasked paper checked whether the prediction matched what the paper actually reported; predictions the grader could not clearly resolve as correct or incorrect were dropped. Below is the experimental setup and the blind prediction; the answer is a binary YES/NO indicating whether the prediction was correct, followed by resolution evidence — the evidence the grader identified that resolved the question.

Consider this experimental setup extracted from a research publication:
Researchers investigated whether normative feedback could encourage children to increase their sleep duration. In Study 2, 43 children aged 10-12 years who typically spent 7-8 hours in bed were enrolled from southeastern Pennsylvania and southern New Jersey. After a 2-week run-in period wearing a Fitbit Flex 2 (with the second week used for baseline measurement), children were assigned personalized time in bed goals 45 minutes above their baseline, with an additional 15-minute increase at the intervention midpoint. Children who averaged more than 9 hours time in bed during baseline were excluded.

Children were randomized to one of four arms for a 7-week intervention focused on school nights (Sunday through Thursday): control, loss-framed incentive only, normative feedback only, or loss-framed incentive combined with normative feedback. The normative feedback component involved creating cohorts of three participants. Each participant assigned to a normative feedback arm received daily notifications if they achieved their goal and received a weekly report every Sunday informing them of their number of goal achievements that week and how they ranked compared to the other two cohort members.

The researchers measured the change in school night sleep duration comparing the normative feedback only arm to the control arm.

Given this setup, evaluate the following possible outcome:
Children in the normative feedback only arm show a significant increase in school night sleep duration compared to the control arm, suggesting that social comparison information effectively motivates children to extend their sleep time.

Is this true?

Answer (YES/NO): NO